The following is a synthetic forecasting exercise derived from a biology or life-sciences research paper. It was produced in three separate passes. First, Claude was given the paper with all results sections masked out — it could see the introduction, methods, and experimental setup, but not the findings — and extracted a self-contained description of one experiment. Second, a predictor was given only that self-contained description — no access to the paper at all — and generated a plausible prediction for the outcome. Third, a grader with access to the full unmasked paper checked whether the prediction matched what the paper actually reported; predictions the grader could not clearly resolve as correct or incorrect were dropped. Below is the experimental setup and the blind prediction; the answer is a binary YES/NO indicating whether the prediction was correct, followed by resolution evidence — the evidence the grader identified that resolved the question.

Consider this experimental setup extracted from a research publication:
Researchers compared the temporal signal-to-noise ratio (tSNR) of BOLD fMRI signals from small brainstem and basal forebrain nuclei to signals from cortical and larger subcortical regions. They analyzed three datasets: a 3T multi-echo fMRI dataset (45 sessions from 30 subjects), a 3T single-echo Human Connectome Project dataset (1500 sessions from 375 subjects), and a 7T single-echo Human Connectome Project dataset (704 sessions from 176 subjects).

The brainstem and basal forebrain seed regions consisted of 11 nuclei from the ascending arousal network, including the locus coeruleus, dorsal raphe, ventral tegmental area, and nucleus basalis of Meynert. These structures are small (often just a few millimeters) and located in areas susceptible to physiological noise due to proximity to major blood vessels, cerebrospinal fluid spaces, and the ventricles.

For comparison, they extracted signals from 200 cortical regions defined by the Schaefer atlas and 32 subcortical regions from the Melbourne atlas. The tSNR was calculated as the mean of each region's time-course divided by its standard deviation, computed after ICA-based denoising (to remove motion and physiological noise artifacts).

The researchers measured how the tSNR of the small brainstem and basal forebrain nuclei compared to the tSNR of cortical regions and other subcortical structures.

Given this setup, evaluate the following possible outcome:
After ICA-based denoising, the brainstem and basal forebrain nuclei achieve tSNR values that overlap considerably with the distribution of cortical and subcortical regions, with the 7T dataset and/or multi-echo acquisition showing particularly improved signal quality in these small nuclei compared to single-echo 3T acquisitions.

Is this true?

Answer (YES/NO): NO